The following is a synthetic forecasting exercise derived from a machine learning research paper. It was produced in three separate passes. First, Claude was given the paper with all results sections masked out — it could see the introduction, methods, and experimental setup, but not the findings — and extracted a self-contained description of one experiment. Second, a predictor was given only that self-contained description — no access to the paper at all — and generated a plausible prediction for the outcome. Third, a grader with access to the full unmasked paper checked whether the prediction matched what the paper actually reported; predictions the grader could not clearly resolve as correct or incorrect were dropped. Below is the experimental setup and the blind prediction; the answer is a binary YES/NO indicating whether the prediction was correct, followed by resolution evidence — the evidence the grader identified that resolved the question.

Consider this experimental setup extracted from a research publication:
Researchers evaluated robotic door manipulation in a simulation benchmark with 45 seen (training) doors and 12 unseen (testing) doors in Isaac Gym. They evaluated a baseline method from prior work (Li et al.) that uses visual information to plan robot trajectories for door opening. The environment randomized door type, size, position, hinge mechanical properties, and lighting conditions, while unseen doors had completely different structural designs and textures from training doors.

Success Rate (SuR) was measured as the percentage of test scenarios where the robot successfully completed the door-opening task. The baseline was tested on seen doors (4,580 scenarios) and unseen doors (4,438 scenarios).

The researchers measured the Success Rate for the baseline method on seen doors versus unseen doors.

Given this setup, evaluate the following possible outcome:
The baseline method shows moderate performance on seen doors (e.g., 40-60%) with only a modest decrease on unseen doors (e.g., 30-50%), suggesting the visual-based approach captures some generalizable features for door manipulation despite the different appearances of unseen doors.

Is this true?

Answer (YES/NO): NO